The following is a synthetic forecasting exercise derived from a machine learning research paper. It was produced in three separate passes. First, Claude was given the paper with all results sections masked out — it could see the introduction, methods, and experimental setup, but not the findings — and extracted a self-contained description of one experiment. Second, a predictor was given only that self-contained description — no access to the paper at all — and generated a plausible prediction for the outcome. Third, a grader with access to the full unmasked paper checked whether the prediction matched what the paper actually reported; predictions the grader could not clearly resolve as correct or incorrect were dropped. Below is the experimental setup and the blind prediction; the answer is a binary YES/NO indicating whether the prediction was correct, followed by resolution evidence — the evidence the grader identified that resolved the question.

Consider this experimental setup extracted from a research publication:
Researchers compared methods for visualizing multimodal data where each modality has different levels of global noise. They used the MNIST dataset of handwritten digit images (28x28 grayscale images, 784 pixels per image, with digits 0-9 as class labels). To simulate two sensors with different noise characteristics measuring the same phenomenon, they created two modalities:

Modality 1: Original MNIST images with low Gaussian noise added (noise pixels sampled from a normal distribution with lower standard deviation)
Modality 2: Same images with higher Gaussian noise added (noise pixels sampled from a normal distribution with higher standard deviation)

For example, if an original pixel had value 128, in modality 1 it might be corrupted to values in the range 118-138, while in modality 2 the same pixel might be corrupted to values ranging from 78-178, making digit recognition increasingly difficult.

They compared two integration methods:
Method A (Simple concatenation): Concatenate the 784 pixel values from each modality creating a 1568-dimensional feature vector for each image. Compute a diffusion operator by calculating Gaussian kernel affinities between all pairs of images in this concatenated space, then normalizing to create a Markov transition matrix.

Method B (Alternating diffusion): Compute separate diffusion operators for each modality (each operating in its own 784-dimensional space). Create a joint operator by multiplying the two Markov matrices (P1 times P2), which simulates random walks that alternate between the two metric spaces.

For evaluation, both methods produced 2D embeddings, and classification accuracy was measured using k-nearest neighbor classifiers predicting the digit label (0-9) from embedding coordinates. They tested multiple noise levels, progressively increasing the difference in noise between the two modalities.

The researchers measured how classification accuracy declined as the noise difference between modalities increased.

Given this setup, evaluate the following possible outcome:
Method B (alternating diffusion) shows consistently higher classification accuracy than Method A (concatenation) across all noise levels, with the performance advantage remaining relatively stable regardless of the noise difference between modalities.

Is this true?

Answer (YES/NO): NO